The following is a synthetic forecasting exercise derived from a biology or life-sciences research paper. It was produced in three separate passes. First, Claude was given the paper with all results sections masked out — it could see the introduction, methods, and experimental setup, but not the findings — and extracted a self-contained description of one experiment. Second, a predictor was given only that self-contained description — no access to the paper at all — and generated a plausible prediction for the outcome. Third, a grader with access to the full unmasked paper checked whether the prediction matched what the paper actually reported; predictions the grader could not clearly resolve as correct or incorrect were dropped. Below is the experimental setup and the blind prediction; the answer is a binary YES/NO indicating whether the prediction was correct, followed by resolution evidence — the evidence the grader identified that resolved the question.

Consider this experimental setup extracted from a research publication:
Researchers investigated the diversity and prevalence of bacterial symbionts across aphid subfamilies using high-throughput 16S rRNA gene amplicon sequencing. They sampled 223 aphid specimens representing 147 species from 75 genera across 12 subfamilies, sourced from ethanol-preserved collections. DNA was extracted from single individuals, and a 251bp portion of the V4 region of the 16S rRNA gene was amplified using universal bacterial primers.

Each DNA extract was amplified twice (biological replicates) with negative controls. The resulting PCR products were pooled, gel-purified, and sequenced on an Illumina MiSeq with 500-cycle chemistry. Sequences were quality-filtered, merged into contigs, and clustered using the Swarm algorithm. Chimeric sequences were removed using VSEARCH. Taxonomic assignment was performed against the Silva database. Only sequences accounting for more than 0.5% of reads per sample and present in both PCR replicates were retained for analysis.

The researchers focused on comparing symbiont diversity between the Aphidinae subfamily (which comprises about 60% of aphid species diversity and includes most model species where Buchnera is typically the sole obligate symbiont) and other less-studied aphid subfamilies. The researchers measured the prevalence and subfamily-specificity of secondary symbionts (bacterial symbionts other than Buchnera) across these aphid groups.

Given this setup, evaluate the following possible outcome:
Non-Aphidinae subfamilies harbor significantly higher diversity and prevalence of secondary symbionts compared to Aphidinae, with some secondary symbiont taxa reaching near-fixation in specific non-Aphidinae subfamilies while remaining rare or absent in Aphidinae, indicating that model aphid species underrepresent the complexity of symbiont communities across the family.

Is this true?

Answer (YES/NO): NO